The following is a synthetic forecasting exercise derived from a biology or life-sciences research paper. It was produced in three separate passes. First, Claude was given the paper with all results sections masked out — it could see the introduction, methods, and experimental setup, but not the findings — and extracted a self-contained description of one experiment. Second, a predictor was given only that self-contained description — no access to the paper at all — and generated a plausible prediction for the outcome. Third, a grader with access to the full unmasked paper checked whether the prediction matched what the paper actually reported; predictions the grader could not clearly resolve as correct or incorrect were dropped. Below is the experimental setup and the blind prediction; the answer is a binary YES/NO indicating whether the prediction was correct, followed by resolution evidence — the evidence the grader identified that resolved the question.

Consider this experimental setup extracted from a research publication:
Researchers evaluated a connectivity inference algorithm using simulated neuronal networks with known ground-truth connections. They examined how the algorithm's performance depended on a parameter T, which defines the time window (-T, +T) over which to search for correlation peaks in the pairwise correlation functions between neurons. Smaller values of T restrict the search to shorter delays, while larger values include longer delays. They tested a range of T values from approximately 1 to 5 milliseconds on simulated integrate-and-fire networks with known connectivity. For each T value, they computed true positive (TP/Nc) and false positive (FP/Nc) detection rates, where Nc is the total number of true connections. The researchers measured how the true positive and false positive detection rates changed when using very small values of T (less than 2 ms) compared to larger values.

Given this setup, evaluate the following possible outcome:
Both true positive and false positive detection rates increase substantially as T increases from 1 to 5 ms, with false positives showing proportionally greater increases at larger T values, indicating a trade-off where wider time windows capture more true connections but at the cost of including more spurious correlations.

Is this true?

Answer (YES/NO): NO